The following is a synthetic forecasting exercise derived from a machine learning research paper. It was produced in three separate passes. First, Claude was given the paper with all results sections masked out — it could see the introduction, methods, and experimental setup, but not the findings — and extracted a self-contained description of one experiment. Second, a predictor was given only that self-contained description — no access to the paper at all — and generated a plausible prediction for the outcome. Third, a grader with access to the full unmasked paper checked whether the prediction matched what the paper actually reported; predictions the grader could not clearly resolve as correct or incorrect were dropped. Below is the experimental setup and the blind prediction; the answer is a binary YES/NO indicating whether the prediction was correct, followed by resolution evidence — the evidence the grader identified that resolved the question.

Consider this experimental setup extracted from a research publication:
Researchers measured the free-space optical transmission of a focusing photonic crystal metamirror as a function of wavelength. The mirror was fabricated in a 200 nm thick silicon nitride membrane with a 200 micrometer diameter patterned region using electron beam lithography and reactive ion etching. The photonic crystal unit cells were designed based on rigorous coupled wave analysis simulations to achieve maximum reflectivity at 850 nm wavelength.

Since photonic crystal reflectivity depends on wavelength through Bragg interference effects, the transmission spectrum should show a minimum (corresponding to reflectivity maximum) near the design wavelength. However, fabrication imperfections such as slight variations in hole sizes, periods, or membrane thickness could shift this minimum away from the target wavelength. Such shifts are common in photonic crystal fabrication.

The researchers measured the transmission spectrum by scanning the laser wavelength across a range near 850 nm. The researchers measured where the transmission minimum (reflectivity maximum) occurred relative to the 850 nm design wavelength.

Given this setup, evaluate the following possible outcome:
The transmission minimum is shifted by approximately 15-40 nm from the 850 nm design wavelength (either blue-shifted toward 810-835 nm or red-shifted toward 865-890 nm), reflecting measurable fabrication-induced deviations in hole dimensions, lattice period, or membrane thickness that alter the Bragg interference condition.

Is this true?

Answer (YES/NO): NO